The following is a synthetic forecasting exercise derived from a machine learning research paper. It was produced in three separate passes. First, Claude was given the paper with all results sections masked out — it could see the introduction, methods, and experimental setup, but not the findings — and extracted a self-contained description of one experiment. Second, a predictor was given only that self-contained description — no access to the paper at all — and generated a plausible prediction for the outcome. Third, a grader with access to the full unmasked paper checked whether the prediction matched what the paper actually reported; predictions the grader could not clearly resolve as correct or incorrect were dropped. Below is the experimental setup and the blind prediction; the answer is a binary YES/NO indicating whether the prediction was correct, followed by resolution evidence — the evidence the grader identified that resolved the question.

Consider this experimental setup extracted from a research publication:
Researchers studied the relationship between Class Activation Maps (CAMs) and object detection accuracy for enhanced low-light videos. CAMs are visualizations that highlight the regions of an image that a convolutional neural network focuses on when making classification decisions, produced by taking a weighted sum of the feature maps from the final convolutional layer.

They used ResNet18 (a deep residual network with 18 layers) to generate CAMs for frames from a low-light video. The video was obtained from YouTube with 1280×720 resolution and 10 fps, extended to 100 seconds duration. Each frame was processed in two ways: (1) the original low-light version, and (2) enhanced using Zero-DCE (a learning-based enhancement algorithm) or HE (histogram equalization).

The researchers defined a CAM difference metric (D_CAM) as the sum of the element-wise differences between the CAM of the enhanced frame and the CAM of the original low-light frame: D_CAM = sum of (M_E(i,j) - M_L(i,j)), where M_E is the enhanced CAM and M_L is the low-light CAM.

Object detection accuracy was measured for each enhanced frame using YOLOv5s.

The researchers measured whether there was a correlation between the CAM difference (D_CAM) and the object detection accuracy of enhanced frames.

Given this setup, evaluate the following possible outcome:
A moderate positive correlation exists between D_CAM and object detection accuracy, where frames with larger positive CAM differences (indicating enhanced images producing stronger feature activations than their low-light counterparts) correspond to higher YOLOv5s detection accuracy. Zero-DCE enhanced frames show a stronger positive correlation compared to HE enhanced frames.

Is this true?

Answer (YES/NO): NO